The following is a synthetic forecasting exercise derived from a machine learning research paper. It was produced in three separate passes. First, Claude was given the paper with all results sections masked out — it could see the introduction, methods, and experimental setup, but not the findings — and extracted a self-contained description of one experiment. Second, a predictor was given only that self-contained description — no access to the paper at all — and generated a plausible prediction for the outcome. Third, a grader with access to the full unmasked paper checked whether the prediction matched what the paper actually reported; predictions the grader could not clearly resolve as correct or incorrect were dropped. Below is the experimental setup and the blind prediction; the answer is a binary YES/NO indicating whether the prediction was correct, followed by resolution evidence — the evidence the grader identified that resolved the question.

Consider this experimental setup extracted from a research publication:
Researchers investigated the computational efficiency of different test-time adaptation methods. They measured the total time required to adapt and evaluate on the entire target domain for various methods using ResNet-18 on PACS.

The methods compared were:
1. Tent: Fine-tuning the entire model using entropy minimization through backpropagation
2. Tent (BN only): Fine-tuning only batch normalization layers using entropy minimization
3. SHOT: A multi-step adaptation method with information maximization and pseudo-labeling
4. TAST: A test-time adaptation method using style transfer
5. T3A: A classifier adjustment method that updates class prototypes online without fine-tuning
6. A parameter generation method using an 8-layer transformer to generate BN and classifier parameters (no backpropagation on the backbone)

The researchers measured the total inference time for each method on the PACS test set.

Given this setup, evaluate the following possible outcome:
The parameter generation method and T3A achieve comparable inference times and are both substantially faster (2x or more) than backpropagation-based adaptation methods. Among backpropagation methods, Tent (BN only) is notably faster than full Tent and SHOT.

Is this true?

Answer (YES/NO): NO